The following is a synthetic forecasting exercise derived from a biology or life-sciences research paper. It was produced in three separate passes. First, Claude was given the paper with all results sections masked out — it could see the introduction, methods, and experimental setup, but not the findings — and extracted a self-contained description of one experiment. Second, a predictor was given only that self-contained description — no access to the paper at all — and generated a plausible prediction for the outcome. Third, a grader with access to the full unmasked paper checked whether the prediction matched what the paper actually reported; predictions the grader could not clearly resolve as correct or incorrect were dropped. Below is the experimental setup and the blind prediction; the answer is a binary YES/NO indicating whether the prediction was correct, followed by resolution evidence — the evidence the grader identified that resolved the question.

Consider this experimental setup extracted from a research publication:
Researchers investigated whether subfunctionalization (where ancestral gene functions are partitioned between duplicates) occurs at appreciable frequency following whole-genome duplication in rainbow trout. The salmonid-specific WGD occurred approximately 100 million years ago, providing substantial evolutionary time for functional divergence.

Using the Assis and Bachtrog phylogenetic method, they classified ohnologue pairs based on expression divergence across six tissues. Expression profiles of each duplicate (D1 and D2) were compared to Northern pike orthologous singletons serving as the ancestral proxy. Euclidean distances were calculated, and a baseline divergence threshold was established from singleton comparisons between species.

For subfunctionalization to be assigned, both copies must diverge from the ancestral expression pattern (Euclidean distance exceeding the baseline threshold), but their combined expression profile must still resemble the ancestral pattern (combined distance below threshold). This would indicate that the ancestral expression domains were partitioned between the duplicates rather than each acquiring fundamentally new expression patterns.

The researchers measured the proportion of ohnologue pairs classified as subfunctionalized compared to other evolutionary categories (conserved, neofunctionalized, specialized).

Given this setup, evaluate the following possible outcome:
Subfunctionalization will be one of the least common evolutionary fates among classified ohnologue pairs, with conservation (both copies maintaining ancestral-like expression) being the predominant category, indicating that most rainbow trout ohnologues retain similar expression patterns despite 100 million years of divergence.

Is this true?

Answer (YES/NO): YES